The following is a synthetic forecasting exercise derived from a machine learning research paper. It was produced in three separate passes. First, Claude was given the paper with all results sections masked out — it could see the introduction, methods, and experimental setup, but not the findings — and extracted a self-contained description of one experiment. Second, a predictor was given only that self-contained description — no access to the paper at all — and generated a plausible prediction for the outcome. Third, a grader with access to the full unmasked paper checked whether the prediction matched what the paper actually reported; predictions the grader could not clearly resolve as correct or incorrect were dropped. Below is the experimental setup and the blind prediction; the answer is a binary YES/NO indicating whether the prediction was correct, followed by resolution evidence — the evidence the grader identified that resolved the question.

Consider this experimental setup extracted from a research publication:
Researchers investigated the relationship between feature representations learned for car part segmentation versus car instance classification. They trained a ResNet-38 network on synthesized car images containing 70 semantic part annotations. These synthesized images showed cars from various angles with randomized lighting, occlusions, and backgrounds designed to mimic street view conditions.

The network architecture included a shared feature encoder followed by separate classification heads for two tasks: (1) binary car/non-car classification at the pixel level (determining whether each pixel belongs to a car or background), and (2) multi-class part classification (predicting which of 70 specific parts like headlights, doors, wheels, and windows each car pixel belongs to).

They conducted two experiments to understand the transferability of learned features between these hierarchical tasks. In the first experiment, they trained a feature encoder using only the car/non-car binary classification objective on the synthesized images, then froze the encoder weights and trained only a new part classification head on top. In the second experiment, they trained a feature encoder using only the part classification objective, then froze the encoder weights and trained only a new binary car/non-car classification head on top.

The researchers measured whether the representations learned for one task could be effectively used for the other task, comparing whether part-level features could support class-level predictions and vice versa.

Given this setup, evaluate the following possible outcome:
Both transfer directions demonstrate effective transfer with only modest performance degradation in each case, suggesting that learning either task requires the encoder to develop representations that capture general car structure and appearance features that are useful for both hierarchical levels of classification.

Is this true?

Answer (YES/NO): NO